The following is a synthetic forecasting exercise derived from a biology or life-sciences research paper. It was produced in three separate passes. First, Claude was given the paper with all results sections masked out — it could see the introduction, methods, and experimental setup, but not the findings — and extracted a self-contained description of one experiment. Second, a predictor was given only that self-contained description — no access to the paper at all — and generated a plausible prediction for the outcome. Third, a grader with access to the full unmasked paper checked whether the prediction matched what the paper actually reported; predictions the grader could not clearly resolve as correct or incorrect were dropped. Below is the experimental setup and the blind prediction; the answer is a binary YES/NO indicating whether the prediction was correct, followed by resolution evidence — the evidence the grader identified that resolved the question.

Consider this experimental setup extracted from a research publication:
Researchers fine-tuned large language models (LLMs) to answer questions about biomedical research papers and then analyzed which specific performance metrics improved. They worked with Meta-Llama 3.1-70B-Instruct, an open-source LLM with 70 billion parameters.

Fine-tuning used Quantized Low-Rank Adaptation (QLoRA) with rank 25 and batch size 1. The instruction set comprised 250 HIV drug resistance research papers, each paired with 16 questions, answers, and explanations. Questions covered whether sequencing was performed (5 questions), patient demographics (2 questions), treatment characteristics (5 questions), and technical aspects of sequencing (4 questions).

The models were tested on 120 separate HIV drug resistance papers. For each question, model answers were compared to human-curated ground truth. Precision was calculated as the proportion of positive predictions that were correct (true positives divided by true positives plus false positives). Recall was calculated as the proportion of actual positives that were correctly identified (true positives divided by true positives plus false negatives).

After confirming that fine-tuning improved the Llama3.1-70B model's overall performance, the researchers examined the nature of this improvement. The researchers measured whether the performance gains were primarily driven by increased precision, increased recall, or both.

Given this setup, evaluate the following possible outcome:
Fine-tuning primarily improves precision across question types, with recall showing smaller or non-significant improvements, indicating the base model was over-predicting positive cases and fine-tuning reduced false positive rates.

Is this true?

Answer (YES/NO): YES